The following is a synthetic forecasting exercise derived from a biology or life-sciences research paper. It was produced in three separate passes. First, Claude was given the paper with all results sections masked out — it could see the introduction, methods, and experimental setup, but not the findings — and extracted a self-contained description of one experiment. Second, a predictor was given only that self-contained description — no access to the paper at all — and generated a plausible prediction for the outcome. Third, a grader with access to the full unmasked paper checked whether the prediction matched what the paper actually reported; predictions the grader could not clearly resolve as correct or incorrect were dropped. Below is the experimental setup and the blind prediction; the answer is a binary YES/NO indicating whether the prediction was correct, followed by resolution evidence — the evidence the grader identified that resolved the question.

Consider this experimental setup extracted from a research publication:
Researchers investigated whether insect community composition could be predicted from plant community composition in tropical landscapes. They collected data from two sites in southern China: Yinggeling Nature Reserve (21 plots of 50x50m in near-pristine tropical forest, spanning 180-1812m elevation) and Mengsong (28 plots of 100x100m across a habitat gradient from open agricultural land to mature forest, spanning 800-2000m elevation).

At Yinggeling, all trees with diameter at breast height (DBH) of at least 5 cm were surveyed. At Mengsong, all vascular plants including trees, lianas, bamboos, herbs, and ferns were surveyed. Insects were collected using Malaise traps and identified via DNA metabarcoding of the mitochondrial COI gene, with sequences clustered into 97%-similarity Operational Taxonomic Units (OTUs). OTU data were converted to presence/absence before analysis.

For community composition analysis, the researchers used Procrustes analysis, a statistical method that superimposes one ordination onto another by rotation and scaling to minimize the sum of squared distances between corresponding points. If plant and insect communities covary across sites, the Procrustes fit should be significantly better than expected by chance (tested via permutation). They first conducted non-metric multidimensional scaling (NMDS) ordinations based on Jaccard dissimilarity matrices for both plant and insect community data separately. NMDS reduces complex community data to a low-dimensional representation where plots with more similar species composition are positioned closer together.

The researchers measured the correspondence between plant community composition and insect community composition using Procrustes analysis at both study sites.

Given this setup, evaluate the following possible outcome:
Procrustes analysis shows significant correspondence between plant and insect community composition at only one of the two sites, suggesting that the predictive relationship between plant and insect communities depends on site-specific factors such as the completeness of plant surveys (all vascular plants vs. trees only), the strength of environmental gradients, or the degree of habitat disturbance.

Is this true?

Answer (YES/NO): NO